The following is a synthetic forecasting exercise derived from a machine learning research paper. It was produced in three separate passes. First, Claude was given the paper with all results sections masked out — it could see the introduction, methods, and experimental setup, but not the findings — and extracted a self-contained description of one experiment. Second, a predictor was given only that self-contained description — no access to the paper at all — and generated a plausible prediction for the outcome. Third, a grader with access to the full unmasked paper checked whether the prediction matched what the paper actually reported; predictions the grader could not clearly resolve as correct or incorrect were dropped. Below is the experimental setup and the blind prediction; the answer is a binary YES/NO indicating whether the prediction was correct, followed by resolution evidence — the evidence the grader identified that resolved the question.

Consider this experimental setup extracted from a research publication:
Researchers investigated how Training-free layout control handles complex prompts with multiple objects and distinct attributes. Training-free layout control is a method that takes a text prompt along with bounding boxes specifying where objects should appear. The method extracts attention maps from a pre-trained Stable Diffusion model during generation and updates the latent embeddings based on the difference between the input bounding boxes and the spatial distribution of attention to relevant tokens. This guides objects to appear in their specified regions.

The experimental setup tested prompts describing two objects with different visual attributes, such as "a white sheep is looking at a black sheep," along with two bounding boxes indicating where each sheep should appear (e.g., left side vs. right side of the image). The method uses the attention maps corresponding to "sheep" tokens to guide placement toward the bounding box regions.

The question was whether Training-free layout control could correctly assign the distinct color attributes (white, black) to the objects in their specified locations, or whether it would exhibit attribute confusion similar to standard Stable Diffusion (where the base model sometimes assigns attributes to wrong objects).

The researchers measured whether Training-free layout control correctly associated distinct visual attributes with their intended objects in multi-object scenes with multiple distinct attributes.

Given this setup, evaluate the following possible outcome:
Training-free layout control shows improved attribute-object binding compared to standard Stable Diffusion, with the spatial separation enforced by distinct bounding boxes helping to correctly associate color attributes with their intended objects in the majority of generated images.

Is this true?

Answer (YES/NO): NO